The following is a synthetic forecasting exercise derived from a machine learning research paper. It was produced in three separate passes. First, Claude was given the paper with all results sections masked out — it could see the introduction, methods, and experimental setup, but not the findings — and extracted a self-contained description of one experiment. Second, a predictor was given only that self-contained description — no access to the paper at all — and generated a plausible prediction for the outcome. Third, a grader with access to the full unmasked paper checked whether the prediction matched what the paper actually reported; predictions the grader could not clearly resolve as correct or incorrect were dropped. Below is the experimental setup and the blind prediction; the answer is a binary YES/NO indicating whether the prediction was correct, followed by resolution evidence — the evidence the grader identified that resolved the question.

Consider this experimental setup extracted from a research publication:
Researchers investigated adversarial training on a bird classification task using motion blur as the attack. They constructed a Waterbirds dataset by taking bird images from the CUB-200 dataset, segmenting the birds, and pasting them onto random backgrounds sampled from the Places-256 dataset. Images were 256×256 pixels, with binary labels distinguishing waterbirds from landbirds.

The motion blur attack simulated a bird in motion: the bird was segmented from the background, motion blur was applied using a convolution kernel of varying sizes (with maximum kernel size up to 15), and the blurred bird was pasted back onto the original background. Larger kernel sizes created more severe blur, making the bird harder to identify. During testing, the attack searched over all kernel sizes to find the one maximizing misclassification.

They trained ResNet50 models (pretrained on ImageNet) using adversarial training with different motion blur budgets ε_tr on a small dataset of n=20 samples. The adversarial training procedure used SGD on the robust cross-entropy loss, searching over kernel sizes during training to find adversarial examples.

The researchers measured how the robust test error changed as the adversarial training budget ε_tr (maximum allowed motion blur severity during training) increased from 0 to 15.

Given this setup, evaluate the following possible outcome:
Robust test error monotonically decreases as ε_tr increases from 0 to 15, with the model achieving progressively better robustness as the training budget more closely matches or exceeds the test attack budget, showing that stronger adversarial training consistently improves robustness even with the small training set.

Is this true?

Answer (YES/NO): NO